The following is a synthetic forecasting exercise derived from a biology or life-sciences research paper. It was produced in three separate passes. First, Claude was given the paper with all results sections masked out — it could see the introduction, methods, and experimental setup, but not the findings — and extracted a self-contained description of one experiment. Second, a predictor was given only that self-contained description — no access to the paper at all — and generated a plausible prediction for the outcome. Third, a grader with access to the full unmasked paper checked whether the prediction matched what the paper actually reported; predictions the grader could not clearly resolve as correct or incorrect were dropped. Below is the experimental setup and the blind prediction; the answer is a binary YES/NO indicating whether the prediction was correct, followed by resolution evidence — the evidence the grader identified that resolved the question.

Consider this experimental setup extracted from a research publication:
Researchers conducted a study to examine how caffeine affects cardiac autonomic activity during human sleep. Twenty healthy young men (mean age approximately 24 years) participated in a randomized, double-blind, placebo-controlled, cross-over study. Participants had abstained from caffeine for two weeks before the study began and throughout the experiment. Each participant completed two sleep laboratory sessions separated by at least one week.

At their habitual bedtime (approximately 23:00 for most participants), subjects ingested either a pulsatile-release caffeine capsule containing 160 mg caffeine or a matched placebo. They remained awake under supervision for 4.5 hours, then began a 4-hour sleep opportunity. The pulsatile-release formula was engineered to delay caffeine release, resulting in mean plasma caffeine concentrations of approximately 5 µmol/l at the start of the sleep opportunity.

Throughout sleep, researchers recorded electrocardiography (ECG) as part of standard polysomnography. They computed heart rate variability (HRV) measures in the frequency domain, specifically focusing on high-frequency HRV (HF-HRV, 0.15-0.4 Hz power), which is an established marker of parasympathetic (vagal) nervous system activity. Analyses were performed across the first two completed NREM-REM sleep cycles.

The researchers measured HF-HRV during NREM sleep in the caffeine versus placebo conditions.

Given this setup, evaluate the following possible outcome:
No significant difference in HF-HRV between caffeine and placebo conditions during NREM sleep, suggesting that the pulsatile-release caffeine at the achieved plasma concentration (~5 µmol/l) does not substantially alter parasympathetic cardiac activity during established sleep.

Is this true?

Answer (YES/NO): NO